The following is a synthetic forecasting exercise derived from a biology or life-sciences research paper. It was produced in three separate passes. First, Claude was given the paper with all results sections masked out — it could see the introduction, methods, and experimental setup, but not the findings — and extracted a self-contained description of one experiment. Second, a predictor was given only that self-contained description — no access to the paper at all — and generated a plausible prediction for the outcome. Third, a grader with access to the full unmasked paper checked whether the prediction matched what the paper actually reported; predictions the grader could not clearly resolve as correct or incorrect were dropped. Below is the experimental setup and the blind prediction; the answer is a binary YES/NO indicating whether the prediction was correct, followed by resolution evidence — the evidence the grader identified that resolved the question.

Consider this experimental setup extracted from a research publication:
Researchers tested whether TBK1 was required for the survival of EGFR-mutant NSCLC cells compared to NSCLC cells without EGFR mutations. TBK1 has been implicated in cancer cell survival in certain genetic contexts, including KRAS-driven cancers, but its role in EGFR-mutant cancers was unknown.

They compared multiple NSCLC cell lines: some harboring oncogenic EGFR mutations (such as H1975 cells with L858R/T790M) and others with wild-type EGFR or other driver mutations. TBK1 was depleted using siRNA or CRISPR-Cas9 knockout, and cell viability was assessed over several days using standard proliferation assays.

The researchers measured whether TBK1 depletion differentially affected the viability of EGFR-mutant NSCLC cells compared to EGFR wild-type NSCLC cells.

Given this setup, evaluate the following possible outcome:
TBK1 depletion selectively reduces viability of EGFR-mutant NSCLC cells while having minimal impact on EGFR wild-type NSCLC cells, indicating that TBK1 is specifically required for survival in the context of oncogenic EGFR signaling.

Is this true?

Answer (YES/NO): YES